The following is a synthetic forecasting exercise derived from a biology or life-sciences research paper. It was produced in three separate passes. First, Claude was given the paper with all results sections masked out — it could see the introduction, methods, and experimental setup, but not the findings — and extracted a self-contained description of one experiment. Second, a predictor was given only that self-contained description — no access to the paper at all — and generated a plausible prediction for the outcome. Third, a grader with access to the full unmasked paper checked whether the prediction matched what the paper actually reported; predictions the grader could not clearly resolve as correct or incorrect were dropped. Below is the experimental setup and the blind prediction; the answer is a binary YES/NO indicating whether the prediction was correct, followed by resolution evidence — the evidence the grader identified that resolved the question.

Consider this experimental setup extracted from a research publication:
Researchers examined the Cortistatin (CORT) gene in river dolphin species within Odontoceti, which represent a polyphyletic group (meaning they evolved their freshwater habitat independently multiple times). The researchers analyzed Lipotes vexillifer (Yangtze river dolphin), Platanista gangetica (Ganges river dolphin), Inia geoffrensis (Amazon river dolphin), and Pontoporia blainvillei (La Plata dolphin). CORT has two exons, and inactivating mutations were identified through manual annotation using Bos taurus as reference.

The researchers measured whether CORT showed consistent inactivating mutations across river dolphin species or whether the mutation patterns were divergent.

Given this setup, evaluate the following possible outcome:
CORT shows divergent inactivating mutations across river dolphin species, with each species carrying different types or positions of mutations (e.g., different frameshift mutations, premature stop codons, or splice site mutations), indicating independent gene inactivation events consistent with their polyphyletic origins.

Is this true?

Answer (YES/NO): YES